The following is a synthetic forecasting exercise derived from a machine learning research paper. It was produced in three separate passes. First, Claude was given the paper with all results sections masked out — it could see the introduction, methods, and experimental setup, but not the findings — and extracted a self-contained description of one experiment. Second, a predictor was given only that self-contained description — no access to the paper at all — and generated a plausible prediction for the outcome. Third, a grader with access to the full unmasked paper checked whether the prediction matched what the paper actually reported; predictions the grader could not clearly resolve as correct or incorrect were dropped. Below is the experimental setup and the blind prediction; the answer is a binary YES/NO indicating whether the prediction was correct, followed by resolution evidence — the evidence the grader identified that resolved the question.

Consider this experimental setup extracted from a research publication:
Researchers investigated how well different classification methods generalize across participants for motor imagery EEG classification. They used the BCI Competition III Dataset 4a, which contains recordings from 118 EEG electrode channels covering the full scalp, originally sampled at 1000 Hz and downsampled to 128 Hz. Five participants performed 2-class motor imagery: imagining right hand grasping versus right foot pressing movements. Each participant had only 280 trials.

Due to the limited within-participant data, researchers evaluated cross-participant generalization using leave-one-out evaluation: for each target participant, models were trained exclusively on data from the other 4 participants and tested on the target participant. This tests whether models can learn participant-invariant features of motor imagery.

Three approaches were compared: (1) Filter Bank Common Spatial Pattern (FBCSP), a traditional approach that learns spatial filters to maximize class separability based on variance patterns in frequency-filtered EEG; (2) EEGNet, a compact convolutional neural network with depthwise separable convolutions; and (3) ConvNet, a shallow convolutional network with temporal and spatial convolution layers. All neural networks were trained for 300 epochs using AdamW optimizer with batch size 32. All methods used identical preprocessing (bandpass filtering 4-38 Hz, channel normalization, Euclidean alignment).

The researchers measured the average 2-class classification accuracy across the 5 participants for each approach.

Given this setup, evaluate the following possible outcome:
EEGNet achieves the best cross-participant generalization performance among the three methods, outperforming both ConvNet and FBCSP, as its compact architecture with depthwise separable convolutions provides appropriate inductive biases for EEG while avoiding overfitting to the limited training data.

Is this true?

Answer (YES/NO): YES